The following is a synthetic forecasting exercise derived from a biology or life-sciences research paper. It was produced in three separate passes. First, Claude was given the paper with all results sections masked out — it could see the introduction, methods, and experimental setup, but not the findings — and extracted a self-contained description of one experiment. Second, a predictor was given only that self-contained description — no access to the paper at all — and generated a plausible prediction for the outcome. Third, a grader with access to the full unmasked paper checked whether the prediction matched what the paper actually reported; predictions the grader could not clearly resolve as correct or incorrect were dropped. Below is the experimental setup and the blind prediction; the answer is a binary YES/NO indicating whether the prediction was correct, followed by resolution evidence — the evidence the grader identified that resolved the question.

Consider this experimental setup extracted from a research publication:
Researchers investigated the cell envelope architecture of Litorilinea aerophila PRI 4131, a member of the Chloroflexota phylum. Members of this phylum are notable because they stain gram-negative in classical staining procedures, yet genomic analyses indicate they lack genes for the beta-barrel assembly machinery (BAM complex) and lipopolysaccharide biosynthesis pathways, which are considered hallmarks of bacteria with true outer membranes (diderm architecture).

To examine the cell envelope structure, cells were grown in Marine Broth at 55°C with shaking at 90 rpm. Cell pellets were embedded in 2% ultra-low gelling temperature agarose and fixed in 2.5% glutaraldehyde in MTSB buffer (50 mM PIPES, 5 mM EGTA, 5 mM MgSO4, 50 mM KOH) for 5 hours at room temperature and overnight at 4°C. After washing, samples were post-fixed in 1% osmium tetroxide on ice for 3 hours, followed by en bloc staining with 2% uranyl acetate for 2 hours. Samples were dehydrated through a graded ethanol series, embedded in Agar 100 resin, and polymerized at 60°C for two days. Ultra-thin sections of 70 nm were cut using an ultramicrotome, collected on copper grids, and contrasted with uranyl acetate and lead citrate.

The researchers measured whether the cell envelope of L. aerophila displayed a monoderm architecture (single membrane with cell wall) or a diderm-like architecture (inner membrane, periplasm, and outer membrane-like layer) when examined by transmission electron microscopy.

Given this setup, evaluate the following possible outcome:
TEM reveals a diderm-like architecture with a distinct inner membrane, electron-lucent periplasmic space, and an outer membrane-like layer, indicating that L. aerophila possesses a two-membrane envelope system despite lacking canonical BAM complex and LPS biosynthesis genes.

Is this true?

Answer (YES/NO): NO